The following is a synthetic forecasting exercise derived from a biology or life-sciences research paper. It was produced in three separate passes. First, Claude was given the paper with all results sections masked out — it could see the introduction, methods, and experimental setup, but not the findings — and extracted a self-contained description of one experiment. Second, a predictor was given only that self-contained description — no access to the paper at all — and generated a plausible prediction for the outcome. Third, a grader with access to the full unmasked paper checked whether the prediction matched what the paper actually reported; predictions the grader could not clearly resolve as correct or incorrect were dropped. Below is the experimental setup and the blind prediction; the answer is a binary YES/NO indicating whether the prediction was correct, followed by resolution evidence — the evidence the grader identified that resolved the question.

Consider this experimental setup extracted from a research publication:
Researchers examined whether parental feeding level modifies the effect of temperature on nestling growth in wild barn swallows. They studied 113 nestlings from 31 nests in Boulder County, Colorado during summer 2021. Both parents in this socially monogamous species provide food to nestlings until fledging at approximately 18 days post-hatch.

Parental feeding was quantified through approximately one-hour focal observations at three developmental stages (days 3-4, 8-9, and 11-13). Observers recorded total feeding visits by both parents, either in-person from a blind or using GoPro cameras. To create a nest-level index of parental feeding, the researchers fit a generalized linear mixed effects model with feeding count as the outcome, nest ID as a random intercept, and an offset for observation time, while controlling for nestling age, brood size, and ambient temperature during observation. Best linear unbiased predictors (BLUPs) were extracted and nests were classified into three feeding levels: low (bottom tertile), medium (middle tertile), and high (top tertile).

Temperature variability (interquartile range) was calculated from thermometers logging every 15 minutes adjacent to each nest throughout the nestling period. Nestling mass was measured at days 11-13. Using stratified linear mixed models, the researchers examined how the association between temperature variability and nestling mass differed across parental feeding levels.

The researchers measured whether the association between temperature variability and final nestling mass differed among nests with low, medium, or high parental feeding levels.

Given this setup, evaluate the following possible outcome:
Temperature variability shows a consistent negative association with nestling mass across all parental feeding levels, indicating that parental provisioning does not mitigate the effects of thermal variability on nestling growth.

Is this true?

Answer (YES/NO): NO